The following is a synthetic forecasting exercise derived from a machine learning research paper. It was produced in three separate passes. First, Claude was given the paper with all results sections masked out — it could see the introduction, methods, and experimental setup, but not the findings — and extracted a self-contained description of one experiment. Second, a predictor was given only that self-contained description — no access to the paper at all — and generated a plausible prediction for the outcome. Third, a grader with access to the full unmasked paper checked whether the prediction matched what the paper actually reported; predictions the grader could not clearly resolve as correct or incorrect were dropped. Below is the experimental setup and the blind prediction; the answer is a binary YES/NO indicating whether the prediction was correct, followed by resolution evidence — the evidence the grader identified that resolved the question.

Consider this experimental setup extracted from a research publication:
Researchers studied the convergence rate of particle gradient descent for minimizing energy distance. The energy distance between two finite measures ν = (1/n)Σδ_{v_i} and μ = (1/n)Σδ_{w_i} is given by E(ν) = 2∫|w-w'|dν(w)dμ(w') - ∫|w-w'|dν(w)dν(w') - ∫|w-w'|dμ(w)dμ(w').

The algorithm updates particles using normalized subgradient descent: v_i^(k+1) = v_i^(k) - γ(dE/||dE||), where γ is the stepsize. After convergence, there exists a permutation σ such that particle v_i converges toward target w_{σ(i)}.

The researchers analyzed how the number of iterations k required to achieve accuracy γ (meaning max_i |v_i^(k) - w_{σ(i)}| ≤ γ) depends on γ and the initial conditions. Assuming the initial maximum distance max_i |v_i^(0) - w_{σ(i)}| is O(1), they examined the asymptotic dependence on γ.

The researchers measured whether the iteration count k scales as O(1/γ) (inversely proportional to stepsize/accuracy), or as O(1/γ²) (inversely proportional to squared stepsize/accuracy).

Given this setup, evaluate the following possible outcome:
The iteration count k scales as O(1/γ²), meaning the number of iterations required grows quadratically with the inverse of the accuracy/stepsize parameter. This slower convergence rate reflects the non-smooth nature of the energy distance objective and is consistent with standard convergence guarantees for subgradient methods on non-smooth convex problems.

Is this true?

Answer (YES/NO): NO